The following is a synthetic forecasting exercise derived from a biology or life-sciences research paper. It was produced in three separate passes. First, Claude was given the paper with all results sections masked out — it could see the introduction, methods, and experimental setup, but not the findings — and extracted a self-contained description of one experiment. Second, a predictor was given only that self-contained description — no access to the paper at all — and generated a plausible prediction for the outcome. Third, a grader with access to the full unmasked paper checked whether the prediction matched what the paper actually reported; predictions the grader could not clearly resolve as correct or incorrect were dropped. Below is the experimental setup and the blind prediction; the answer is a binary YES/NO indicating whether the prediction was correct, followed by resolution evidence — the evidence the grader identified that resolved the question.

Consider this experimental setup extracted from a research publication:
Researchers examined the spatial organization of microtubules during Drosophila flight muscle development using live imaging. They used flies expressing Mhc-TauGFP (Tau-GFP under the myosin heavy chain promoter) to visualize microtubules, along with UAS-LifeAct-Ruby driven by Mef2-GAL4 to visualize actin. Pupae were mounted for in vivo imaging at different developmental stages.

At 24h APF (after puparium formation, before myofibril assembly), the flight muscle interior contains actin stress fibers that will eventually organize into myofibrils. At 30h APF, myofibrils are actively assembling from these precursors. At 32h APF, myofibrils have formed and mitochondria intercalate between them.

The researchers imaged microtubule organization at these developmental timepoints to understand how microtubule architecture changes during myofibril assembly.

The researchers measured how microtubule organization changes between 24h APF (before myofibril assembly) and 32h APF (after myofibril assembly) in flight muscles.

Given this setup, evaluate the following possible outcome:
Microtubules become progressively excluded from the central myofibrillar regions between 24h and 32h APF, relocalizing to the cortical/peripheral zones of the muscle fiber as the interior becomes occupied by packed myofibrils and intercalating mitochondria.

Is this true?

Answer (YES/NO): NO